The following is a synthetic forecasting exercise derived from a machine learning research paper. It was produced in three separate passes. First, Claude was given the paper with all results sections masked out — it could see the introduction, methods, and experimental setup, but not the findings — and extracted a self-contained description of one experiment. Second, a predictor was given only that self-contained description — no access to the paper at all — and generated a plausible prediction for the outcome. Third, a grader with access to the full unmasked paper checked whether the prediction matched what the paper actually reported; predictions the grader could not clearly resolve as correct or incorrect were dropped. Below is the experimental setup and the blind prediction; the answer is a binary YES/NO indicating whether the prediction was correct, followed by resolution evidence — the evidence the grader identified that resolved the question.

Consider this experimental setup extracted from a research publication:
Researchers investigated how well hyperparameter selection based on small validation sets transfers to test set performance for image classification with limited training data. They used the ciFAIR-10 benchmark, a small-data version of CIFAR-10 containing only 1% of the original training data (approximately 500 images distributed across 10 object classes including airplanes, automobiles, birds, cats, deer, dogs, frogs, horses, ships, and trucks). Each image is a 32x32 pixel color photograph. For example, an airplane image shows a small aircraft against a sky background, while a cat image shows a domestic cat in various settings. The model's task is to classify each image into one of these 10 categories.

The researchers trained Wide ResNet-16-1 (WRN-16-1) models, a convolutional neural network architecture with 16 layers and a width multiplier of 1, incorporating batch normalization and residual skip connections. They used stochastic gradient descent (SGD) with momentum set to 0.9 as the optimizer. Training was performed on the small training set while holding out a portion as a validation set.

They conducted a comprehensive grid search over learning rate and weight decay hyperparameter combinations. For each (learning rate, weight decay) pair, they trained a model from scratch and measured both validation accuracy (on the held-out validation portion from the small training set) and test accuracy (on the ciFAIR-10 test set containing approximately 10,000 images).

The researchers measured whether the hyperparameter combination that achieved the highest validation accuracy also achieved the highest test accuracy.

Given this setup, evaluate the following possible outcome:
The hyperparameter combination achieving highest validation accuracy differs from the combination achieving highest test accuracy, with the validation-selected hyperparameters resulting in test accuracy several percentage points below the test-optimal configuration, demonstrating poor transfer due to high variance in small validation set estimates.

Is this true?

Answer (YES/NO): YES